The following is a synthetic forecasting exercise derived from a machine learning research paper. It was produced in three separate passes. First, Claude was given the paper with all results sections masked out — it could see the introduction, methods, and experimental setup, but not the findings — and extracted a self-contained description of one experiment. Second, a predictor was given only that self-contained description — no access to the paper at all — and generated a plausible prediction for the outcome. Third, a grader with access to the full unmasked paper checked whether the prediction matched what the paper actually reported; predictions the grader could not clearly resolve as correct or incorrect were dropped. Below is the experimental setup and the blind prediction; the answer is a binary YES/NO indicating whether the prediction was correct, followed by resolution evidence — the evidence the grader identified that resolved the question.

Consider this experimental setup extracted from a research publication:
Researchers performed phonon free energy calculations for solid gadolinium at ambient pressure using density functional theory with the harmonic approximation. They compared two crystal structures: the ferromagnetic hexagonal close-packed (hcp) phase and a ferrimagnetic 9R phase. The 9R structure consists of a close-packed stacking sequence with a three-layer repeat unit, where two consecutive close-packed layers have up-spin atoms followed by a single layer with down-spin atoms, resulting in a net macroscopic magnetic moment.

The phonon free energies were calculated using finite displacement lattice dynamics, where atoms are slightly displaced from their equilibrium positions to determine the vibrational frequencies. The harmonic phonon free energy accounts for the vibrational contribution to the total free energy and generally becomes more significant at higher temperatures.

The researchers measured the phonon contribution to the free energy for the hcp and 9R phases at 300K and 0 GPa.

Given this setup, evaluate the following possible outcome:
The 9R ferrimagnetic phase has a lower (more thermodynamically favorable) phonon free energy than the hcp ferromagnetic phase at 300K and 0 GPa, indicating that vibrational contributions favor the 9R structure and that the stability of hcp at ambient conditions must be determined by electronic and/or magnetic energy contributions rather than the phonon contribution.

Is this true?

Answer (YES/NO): YES